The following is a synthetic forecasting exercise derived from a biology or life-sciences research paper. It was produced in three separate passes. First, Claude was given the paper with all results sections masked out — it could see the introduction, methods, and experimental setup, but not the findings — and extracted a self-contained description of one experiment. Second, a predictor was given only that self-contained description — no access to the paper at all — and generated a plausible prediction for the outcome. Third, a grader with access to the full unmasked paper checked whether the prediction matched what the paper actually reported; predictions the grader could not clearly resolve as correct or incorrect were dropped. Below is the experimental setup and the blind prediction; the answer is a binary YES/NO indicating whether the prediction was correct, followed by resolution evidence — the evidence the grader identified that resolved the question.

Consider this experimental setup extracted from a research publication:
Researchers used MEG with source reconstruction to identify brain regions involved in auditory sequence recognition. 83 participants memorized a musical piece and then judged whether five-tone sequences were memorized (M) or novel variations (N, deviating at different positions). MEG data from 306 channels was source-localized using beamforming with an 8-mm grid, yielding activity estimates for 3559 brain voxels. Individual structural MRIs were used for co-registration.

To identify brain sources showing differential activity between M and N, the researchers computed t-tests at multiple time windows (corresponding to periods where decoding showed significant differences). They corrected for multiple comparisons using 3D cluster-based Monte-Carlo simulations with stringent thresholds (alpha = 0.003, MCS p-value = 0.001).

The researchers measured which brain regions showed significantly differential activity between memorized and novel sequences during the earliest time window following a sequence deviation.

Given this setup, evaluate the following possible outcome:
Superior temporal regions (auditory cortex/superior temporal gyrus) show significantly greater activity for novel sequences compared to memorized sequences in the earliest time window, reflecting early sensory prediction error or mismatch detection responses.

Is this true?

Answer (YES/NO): YES